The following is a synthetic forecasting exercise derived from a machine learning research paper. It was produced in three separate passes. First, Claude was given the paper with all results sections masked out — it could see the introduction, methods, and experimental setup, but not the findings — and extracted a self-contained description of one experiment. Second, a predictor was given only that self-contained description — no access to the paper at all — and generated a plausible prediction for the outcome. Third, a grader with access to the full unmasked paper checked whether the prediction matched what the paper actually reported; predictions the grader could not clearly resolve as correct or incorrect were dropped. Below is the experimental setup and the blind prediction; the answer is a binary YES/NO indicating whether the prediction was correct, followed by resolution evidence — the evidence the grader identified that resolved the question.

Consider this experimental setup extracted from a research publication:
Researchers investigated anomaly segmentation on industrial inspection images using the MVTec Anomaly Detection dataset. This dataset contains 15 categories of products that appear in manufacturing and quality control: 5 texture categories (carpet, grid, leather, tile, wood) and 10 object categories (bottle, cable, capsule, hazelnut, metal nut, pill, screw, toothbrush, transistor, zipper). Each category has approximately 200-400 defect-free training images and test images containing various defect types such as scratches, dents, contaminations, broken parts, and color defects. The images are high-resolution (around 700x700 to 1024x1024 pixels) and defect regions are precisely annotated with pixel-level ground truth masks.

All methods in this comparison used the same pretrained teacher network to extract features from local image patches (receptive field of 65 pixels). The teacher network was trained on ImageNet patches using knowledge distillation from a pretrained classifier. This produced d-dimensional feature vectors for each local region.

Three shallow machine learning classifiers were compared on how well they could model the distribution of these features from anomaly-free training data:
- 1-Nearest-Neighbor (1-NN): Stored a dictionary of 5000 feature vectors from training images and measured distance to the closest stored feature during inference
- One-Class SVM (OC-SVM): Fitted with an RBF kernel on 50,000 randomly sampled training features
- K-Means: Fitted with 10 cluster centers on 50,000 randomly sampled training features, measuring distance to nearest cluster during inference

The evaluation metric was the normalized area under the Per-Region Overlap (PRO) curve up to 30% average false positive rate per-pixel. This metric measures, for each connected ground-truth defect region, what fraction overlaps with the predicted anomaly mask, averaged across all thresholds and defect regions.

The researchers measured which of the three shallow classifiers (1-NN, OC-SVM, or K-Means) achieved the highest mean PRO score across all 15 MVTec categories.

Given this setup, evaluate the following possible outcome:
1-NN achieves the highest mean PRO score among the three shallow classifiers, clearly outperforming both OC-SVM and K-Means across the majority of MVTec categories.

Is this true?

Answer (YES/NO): YES